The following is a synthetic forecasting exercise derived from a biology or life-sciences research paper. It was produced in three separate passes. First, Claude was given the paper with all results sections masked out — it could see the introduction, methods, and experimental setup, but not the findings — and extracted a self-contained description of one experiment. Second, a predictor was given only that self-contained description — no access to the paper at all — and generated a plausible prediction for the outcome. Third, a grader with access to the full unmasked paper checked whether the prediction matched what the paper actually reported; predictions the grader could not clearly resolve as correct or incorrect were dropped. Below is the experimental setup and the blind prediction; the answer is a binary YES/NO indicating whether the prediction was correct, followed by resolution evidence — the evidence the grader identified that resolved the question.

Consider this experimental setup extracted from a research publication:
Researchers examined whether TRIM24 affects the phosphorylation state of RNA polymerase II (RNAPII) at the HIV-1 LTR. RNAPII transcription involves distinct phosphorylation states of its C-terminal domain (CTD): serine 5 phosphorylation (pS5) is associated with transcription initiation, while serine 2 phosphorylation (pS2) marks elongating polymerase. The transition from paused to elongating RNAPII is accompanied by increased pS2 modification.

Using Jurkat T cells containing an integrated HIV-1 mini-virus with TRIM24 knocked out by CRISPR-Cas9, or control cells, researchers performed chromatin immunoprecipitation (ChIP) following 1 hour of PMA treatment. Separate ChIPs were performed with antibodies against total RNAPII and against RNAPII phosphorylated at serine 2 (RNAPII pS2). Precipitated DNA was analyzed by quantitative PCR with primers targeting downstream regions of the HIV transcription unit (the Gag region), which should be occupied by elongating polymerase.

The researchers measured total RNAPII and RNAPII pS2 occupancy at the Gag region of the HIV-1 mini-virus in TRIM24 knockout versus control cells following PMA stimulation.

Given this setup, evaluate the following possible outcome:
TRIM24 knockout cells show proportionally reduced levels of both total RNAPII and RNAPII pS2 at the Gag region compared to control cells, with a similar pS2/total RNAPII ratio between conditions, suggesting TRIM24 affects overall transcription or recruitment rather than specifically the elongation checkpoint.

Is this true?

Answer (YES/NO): NO